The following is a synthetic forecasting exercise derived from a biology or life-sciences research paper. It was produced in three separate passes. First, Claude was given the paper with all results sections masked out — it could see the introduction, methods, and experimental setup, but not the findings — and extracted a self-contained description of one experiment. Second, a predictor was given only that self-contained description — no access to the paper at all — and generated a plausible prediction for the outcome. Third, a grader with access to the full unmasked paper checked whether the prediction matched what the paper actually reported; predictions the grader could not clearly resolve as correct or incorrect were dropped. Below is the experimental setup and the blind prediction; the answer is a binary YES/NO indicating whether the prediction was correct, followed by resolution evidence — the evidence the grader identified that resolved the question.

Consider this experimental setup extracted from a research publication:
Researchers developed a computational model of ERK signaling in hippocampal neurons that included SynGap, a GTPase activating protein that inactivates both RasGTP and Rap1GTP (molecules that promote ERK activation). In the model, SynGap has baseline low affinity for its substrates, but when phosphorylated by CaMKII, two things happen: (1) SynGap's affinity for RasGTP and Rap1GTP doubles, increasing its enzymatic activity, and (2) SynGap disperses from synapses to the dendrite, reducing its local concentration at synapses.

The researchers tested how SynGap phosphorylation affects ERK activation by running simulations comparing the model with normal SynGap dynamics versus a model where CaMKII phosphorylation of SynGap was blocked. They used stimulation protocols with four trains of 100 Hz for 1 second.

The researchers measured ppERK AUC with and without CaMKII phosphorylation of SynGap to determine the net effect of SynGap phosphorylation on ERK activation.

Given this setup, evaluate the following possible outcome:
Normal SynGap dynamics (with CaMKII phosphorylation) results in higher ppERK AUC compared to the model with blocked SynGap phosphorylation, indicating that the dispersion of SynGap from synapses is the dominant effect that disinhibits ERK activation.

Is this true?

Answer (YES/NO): NO